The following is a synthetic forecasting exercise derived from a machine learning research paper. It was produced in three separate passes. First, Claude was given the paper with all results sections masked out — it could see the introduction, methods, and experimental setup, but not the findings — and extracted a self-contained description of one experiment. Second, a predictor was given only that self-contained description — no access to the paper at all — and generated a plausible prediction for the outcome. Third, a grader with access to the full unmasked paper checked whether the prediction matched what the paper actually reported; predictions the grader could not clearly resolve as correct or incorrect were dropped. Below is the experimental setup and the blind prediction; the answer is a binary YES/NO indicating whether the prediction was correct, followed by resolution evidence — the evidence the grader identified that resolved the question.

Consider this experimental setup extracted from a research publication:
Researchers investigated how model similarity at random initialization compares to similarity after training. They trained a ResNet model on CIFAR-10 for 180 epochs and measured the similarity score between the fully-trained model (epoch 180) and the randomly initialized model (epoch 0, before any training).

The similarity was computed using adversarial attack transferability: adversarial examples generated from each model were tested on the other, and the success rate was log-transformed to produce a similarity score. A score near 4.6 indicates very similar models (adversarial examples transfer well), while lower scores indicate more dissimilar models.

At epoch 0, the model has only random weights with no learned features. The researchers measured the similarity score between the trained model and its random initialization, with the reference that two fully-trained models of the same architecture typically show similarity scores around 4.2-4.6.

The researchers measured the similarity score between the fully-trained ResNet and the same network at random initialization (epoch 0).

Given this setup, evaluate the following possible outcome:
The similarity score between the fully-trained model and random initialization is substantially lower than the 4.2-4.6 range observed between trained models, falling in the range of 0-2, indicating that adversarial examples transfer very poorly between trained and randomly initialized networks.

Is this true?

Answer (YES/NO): NO